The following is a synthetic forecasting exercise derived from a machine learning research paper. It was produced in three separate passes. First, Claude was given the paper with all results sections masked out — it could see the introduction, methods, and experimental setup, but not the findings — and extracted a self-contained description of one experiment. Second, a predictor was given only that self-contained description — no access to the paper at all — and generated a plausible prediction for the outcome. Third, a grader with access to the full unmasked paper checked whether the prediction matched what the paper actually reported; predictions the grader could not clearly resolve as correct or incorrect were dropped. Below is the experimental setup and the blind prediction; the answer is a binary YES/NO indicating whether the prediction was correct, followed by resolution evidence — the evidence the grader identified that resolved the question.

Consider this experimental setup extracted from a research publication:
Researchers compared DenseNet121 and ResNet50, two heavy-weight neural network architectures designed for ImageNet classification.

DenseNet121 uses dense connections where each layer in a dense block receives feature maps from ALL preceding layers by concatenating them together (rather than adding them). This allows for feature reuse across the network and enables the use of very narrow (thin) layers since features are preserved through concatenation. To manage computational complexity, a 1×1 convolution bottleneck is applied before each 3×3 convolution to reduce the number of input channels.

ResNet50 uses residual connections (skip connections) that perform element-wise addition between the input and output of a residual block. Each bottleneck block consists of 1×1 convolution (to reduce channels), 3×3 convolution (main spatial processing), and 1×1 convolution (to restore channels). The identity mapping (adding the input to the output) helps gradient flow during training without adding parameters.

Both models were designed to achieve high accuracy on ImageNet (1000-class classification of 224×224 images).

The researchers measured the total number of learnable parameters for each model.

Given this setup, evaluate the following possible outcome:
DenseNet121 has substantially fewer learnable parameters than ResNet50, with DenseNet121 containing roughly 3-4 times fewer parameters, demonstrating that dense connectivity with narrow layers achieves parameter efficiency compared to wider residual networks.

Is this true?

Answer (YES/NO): YES